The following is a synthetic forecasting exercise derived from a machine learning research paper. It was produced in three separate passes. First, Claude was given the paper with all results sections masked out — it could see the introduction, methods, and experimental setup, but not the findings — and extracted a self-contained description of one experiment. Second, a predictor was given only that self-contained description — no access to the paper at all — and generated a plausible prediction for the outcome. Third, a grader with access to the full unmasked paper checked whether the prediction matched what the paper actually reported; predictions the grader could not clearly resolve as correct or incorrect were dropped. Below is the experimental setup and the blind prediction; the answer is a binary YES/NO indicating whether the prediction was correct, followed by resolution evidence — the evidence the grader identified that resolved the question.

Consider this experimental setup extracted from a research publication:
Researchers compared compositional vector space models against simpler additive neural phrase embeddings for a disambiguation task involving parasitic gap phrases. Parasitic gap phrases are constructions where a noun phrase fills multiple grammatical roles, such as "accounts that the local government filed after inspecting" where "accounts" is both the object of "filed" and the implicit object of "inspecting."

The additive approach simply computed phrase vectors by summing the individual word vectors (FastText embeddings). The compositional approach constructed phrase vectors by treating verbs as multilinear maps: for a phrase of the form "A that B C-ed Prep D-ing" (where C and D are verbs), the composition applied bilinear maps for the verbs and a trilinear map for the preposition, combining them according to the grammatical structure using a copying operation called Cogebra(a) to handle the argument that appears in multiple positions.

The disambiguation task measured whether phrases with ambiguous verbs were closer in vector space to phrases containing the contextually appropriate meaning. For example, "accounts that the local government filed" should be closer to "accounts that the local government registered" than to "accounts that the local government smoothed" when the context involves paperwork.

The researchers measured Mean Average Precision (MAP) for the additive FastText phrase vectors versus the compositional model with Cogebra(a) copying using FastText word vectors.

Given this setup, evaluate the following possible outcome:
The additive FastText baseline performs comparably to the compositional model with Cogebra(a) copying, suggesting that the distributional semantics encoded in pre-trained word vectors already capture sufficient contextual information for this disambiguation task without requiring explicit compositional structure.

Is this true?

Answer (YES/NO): NO